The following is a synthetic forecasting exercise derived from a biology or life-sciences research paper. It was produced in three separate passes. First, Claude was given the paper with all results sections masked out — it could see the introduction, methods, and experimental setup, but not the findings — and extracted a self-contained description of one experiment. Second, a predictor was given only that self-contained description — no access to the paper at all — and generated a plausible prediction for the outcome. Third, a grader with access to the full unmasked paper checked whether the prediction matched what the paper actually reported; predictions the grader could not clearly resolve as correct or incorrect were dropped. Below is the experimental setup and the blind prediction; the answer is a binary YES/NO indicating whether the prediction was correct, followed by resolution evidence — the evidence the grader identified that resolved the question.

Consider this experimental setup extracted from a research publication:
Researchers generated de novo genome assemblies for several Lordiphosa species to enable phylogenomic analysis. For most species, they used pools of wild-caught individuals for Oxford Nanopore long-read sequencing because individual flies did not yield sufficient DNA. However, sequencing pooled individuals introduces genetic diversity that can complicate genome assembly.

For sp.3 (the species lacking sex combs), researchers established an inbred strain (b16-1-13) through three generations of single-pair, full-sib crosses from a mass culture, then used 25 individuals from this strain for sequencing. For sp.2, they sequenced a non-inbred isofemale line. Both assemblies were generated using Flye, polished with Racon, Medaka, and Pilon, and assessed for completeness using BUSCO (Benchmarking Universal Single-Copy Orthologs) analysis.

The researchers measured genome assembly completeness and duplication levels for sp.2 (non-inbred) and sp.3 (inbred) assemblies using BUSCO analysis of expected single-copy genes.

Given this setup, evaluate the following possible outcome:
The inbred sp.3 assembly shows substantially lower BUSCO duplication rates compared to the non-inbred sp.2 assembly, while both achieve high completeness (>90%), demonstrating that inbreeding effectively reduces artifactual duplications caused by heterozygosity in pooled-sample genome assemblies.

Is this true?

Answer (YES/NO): YES